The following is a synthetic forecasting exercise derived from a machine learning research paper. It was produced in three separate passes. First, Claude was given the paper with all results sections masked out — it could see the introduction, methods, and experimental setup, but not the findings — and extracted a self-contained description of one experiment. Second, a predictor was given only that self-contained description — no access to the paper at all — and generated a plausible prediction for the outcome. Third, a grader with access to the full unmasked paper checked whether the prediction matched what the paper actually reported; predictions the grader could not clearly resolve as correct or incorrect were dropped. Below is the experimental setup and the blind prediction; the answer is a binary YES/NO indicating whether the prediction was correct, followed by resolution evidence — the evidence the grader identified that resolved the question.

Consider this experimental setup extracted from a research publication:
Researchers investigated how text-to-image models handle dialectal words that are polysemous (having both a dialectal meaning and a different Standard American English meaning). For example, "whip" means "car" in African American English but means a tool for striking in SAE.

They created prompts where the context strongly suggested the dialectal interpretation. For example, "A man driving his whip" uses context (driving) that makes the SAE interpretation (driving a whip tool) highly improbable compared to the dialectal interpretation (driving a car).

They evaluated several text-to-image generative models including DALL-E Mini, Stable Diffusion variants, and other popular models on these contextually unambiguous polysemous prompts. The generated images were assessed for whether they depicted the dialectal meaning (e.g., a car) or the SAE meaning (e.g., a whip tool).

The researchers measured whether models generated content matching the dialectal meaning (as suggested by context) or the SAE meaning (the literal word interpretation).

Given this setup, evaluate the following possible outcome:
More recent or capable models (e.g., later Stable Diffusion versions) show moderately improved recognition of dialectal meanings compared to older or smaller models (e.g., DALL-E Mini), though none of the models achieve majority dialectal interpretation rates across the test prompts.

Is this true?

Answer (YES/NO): NO